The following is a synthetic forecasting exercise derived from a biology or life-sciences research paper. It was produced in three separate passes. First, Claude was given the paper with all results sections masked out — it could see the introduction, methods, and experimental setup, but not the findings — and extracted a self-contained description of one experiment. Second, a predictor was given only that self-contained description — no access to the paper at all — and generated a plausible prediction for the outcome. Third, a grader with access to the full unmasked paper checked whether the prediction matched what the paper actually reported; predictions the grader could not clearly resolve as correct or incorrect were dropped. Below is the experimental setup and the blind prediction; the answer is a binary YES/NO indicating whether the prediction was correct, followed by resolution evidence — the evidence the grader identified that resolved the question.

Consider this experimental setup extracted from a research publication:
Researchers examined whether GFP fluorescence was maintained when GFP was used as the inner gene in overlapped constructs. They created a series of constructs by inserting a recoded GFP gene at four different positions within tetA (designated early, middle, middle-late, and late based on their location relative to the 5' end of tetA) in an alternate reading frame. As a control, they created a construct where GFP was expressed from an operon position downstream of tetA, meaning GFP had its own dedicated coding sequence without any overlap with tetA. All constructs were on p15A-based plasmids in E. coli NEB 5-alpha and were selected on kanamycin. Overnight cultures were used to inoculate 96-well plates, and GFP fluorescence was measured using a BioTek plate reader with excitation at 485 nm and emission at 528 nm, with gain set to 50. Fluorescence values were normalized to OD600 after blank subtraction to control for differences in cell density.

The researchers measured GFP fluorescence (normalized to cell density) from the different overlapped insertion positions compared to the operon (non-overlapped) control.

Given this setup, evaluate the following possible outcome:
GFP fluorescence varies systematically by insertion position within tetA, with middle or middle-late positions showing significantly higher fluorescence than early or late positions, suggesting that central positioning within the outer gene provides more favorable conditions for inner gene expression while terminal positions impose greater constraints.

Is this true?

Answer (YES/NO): NO